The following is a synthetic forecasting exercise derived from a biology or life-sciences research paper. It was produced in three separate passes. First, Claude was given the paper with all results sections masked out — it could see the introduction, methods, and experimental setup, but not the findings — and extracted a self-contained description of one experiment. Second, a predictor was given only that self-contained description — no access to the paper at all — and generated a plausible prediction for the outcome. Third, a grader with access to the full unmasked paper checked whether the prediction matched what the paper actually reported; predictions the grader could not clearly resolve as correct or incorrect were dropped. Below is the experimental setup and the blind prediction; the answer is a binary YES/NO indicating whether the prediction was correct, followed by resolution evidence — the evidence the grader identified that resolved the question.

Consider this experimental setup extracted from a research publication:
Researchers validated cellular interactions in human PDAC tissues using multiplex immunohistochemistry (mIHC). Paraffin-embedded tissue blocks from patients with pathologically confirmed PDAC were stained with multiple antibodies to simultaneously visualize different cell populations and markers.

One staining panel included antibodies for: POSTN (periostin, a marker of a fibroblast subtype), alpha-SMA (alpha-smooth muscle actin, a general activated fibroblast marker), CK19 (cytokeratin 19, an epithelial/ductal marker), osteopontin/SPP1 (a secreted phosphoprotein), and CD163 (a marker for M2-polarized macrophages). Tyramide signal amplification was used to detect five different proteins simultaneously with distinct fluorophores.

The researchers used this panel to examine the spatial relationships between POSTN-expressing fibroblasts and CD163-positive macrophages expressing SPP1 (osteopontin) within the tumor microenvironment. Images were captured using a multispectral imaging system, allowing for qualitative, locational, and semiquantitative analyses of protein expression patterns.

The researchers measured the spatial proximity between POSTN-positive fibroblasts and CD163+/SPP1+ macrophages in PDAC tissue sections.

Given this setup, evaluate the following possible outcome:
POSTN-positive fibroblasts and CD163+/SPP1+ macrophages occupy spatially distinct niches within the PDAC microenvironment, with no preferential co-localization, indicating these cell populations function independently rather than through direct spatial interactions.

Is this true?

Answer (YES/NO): NO